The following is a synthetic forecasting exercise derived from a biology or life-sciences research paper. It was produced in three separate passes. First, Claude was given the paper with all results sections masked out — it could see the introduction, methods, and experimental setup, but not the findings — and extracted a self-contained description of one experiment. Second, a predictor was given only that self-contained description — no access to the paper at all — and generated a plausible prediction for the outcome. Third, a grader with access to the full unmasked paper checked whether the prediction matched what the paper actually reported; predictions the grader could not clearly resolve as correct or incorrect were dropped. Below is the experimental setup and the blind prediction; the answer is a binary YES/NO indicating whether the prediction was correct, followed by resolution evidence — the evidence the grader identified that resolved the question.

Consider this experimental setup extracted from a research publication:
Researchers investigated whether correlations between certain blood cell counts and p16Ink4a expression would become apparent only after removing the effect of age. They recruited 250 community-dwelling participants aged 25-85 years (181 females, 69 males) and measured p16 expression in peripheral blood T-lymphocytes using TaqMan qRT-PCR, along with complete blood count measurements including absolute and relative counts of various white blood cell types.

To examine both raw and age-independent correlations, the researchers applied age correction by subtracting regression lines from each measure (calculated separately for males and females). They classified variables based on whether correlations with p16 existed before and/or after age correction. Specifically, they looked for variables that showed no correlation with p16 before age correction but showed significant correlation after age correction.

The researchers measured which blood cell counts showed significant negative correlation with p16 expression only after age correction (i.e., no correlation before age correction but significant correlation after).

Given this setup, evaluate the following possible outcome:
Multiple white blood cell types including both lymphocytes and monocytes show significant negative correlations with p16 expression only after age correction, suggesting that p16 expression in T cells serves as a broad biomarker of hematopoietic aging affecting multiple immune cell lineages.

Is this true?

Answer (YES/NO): NO